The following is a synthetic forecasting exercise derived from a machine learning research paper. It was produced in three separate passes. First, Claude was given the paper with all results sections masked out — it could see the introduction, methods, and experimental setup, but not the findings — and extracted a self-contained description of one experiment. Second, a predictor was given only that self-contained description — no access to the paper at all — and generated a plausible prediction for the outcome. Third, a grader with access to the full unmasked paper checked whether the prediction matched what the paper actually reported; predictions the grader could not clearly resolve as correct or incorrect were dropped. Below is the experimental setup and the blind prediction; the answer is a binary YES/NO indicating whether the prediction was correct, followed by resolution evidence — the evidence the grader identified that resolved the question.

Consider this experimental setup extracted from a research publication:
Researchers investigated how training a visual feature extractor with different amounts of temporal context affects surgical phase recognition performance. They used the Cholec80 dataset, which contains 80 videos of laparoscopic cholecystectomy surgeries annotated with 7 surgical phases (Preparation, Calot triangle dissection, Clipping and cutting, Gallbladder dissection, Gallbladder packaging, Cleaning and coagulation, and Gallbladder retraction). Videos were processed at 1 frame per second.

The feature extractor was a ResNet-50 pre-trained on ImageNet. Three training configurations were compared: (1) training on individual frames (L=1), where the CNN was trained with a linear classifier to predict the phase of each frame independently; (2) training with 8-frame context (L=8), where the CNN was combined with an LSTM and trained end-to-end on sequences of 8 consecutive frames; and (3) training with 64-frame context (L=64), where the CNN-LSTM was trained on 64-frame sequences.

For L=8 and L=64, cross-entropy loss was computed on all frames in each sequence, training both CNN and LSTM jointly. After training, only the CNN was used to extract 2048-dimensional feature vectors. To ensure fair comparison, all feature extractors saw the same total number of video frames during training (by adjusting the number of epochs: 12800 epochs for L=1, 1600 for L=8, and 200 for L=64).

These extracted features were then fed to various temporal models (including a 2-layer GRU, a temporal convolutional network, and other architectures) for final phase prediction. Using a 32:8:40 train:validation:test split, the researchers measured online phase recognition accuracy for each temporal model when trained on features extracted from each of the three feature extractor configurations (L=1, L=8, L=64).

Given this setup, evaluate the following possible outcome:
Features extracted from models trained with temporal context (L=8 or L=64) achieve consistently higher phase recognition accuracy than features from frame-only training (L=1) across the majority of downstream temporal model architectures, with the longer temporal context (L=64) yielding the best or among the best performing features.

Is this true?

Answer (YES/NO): YES